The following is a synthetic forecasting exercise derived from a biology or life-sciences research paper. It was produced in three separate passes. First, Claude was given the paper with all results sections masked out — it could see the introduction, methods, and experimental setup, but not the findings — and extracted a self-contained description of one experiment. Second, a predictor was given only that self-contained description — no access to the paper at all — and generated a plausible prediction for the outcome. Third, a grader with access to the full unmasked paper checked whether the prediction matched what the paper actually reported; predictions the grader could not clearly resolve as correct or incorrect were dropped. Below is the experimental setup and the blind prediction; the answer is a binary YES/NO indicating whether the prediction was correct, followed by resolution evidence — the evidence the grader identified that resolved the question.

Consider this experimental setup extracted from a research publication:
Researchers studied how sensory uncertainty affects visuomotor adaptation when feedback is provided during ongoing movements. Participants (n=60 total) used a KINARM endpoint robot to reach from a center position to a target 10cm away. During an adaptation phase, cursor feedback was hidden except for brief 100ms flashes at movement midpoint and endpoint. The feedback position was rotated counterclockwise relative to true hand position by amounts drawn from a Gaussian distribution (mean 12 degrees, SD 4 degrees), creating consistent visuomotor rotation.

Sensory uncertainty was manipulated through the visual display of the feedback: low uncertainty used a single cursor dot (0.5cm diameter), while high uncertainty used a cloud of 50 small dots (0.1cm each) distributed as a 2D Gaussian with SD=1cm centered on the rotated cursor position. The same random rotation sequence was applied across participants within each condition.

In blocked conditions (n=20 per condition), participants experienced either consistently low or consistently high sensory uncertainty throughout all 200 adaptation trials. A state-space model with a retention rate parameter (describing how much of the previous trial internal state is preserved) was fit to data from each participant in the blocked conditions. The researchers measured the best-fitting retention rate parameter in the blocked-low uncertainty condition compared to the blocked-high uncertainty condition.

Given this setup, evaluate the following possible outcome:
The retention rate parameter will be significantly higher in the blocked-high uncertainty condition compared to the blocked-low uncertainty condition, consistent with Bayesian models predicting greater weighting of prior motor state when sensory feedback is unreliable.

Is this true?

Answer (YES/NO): NO